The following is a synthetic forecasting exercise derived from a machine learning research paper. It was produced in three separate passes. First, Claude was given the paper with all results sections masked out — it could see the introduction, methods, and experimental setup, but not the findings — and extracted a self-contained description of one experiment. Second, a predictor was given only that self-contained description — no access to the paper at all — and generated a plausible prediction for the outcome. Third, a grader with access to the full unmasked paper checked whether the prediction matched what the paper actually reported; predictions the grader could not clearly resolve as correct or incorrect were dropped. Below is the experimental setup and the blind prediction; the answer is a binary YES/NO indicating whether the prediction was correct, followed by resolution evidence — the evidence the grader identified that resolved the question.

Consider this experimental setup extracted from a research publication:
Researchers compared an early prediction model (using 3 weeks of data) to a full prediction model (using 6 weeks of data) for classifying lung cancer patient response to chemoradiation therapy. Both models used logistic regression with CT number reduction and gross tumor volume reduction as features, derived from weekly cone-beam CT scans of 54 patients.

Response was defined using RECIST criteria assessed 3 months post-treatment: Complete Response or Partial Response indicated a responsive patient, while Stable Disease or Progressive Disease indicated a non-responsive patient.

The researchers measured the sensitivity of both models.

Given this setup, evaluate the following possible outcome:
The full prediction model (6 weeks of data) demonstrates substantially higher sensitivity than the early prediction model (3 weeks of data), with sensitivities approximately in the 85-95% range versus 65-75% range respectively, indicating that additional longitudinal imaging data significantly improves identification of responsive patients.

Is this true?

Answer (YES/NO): NO